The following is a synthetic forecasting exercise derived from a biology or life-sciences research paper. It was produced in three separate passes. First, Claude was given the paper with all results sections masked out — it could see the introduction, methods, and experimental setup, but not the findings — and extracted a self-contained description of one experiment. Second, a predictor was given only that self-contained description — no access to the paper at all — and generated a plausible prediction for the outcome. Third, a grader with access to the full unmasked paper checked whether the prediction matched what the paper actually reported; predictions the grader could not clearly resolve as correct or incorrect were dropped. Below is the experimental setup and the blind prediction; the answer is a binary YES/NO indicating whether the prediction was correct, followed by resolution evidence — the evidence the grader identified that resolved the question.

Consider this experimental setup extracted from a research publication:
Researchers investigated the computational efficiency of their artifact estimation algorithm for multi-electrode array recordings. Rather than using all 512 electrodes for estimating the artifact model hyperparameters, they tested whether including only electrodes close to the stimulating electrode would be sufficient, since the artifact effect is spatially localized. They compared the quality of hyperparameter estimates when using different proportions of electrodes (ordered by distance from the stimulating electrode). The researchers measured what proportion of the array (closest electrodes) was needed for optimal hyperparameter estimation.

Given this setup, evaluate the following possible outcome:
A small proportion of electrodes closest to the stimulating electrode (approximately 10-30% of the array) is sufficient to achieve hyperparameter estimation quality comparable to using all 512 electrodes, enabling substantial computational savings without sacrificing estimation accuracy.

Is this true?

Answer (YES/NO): YES